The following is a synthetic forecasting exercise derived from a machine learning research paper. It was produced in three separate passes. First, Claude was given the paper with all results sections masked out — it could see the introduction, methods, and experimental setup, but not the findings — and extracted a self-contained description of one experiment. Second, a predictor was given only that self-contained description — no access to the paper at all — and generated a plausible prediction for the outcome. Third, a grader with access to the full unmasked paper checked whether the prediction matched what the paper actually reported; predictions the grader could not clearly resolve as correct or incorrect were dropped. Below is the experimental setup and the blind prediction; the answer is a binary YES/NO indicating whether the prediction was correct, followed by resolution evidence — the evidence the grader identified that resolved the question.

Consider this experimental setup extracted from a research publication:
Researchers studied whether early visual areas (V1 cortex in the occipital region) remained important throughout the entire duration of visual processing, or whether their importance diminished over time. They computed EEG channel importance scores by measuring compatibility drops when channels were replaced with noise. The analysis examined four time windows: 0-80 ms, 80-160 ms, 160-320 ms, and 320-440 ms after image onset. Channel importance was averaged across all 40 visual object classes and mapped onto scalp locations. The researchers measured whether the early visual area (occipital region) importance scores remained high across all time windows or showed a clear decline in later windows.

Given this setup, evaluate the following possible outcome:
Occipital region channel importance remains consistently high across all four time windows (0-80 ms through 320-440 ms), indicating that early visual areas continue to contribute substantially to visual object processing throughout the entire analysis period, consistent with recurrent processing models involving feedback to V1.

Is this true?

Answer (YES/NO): YES